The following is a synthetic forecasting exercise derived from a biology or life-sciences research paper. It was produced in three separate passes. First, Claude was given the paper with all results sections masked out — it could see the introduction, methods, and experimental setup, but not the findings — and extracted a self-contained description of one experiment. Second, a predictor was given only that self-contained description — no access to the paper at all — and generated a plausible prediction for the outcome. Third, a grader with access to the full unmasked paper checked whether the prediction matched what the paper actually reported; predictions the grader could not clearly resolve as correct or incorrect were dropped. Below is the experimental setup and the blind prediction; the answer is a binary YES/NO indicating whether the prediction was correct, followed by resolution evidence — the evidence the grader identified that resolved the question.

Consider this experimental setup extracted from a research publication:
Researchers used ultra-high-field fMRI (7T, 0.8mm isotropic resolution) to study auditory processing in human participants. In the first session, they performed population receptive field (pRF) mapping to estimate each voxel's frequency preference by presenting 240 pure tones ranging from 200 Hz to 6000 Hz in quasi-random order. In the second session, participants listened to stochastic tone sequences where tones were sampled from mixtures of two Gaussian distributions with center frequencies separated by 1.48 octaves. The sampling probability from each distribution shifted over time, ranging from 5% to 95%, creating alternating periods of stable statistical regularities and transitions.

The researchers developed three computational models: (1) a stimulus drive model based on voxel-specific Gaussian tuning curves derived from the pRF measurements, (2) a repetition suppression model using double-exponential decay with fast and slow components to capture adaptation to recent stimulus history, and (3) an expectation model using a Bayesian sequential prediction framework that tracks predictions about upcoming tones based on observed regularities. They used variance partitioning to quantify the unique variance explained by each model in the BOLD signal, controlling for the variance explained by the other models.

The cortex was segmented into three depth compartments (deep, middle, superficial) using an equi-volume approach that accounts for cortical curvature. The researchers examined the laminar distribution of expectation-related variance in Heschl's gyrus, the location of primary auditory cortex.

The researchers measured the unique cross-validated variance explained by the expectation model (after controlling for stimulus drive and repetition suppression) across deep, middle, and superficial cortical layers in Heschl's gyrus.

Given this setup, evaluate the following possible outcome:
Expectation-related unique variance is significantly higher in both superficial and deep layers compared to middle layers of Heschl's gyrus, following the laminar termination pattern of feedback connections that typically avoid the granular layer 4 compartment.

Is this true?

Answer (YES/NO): NO